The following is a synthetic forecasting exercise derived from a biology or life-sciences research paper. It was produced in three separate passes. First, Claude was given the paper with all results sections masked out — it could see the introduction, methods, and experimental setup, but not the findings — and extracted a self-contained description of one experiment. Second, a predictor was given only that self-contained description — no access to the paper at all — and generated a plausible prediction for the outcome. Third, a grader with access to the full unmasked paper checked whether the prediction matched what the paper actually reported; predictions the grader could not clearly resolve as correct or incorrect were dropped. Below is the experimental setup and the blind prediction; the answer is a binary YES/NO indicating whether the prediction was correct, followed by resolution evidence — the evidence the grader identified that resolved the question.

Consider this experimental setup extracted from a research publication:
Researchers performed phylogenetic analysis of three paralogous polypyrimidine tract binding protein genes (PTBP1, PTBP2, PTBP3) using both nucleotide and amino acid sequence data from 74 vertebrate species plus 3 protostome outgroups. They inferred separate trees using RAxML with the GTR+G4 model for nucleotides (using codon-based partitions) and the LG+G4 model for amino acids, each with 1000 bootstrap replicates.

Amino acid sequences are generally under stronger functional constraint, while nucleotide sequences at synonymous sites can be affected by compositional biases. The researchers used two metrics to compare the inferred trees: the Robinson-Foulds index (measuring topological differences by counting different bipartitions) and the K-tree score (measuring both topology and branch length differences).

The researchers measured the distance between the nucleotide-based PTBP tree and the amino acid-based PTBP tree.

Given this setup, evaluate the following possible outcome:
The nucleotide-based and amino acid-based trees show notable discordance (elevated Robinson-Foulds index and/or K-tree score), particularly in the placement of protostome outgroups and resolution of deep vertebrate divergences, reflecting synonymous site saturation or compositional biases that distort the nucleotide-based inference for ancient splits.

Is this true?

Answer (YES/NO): NO